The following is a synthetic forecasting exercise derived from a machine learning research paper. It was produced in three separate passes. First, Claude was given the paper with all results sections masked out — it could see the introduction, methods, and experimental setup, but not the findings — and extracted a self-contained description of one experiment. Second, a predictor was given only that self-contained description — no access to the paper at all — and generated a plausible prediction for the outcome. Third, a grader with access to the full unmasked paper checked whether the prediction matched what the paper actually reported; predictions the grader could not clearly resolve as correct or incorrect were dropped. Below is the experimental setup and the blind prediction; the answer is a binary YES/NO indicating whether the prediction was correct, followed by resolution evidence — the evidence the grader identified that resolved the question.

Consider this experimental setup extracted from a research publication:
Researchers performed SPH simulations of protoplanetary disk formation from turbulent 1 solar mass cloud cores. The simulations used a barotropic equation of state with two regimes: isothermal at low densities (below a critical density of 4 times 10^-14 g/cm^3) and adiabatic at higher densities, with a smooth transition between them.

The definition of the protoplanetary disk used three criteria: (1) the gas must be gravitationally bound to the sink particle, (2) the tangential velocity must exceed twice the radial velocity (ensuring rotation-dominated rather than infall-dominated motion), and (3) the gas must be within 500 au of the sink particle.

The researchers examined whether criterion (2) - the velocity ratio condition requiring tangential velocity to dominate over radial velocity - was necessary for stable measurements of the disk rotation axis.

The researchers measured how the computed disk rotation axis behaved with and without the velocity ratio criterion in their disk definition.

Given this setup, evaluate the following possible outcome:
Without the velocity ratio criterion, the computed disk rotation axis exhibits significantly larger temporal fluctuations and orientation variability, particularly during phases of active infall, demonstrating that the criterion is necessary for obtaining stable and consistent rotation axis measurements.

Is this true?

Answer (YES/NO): YES